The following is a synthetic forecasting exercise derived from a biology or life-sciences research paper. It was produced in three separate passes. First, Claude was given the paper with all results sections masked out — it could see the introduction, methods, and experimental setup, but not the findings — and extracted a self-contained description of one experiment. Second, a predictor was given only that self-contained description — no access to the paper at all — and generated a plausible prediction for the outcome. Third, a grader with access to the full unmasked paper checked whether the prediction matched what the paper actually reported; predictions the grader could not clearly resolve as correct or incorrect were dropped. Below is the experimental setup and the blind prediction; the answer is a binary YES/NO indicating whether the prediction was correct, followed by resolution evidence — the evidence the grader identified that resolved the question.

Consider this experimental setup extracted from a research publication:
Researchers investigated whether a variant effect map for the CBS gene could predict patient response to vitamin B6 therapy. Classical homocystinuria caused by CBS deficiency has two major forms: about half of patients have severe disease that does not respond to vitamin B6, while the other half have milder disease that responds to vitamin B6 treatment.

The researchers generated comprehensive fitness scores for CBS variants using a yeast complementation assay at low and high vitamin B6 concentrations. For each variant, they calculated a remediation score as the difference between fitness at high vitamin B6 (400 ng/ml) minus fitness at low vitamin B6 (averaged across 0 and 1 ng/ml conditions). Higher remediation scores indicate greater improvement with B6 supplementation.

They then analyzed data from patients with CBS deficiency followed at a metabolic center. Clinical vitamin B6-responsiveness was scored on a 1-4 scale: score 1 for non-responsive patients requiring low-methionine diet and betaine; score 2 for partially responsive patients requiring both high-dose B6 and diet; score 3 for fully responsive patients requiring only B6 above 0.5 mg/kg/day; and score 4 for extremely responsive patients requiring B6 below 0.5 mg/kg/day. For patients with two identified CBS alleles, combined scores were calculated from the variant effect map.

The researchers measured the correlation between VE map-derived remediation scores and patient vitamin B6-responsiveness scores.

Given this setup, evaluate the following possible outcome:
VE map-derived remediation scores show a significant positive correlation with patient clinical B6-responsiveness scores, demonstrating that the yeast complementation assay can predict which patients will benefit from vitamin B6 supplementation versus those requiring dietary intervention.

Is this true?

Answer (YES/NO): YES